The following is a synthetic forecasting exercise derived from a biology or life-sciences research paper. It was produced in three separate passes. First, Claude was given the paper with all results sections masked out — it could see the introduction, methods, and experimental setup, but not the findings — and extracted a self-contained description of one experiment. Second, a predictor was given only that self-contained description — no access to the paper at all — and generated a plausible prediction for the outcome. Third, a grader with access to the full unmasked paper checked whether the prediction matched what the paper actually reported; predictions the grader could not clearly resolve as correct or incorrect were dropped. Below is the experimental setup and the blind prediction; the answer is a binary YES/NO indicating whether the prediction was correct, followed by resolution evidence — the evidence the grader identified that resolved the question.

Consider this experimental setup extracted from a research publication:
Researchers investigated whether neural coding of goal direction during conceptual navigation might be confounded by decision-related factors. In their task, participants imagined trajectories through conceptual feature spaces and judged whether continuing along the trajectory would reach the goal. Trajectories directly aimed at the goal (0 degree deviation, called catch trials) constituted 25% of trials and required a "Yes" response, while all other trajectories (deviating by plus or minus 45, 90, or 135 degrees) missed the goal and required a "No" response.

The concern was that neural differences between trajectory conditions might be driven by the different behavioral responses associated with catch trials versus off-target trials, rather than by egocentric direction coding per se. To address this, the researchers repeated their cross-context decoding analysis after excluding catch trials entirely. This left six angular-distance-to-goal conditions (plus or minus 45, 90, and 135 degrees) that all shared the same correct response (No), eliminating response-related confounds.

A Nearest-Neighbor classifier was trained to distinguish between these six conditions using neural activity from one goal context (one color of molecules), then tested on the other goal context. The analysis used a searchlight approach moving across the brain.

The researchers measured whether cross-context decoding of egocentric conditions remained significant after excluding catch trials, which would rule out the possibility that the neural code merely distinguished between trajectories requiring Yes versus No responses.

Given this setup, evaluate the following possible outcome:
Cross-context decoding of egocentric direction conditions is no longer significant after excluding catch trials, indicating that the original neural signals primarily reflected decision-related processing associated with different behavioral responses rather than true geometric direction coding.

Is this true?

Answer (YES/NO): NO